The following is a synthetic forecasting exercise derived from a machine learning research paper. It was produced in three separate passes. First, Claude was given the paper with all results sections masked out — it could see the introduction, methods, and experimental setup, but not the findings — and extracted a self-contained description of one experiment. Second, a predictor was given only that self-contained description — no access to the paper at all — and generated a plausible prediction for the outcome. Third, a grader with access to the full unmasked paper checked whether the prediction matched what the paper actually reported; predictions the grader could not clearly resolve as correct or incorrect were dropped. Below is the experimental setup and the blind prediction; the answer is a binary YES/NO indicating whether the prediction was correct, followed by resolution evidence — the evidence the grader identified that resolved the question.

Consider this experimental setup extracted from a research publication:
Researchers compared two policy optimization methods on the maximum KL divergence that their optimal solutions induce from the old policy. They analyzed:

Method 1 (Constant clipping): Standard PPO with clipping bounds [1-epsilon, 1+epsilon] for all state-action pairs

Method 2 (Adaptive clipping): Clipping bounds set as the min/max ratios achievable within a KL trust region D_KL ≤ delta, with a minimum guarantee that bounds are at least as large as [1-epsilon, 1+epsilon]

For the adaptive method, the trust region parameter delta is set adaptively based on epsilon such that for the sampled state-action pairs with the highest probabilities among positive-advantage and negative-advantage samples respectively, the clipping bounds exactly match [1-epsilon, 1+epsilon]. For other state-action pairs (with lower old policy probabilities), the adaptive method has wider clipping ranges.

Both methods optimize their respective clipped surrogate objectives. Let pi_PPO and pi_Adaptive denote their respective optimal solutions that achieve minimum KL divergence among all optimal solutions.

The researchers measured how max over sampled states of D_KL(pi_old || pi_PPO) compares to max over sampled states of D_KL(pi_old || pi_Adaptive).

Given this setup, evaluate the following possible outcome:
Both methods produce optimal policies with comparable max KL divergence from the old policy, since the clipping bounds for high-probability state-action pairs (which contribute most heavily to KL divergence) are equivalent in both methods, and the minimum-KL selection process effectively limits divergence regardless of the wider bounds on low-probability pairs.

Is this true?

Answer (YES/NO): YES